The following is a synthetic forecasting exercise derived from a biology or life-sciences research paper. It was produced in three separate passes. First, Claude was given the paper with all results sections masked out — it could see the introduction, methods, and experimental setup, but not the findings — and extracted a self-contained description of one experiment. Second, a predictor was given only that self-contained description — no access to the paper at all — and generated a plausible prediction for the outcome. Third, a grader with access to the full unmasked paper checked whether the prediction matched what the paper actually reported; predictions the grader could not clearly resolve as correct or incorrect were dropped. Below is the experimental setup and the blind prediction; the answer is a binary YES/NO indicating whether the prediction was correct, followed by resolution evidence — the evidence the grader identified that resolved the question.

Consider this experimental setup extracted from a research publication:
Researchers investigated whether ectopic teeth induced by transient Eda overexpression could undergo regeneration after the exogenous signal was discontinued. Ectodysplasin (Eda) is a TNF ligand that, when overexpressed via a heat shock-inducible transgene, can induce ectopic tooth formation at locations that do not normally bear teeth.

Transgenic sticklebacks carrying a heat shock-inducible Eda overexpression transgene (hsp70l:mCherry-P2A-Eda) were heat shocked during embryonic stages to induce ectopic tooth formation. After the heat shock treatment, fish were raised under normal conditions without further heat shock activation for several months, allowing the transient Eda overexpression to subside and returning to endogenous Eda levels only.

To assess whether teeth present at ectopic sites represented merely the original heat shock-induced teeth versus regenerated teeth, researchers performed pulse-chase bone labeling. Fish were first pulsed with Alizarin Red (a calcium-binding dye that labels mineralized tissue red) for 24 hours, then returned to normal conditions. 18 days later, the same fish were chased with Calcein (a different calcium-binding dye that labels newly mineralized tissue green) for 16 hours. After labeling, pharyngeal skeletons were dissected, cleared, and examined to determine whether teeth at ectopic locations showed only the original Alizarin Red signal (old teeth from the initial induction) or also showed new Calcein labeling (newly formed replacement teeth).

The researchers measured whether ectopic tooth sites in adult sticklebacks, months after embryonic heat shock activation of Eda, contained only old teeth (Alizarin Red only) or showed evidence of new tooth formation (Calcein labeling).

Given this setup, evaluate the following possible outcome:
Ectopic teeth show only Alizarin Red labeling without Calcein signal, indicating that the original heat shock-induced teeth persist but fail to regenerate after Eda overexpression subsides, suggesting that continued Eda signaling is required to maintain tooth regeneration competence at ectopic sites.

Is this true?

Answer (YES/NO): NO